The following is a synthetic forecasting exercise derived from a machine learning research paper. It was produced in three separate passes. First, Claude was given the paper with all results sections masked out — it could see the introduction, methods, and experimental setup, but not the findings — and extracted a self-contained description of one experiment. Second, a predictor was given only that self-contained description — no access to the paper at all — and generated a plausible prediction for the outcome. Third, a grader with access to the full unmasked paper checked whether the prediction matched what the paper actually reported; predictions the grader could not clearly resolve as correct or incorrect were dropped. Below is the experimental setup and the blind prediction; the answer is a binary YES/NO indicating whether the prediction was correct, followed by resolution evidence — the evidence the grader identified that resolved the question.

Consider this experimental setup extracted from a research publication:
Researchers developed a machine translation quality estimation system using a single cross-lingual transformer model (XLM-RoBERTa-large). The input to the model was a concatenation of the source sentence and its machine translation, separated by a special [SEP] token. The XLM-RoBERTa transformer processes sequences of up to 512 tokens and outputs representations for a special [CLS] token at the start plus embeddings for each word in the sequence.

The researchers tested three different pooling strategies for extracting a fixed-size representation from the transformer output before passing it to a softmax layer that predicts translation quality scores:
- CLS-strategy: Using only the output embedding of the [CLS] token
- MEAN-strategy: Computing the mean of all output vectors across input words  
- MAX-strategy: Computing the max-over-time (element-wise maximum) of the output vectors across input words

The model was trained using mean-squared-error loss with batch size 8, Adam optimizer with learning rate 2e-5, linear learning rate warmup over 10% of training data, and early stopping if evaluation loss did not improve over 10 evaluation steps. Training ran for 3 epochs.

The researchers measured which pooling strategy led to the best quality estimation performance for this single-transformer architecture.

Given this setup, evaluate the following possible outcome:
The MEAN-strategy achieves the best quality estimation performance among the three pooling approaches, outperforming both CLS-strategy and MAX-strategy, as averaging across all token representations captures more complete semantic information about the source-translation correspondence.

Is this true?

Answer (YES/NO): NO